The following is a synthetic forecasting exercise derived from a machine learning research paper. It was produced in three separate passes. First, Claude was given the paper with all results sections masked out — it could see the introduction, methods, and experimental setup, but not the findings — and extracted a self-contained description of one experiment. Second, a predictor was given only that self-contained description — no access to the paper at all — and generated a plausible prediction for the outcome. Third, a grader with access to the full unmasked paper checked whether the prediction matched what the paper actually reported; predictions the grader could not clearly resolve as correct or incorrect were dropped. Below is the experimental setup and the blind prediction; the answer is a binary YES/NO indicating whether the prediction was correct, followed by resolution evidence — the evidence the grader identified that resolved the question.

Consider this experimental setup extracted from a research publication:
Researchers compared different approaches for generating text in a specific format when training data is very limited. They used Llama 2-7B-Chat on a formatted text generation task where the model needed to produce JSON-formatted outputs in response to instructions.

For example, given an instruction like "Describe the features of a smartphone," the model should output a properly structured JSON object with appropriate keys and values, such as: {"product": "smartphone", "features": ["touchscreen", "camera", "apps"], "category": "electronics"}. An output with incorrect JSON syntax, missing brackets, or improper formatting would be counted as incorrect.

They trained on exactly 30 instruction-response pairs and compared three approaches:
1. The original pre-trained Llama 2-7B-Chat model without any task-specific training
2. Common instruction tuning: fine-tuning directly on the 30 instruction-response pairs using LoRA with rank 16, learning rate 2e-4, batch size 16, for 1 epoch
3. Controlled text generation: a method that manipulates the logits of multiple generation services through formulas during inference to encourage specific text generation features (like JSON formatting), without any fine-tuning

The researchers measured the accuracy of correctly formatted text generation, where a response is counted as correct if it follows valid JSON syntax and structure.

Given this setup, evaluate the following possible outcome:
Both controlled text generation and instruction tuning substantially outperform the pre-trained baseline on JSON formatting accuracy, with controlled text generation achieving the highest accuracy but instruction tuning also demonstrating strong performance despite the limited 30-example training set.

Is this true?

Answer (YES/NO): NO